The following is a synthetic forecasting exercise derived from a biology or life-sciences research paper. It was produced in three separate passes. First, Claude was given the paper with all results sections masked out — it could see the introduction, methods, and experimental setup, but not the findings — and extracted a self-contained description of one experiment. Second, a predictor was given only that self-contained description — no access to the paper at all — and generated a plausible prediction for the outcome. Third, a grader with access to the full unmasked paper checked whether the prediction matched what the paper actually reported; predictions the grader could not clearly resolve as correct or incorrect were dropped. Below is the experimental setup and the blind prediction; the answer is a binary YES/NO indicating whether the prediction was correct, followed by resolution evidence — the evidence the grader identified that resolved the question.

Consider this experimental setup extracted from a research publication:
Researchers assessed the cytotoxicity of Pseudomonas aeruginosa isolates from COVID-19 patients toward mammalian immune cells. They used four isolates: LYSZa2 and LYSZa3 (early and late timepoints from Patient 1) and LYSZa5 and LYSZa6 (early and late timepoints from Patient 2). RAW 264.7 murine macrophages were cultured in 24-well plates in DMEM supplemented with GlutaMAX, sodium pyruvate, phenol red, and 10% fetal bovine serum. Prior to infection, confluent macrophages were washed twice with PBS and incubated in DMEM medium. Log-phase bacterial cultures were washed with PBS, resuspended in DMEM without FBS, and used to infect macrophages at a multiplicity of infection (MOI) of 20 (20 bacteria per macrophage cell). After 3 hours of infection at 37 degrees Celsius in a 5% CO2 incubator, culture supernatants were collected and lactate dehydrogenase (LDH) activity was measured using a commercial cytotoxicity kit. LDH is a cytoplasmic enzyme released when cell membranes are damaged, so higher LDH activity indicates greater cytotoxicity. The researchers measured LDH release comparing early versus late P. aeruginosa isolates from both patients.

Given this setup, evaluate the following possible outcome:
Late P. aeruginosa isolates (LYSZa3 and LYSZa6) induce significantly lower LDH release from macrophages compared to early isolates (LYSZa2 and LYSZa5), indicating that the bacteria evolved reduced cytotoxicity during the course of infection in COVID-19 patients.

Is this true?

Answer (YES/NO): YES